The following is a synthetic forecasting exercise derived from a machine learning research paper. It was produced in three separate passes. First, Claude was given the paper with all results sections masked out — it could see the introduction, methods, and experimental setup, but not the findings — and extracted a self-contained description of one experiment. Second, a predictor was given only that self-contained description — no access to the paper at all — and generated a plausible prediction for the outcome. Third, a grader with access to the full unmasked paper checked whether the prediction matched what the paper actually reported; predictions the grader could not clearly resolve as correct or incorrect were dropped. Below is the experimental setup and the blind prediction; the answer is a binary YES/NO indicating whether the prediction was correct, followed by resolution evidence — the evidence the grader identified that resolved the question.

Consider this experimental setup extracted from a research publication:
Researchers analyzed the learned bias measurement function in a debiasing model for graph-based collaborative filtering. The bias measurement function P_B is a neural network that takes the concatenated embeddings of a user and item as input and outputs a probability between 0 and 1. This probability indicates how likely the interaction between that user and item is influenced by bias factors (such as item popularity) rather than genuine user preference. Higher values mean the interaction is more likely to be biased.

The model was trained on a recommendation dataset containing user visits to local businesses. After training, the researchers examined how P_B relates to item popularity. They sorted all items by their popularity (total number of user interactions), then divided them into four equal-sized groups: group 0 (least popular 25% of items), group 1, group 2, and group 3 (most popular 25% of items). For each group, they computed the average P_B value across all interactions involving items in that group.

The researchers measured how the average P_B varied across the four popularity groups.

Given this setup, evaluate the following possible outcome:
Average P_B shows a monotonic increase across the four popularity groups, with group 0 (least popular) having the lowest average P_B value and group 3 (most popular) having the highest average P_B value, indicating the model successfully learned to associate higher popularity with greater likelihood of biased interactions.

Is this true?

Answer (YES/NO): YES